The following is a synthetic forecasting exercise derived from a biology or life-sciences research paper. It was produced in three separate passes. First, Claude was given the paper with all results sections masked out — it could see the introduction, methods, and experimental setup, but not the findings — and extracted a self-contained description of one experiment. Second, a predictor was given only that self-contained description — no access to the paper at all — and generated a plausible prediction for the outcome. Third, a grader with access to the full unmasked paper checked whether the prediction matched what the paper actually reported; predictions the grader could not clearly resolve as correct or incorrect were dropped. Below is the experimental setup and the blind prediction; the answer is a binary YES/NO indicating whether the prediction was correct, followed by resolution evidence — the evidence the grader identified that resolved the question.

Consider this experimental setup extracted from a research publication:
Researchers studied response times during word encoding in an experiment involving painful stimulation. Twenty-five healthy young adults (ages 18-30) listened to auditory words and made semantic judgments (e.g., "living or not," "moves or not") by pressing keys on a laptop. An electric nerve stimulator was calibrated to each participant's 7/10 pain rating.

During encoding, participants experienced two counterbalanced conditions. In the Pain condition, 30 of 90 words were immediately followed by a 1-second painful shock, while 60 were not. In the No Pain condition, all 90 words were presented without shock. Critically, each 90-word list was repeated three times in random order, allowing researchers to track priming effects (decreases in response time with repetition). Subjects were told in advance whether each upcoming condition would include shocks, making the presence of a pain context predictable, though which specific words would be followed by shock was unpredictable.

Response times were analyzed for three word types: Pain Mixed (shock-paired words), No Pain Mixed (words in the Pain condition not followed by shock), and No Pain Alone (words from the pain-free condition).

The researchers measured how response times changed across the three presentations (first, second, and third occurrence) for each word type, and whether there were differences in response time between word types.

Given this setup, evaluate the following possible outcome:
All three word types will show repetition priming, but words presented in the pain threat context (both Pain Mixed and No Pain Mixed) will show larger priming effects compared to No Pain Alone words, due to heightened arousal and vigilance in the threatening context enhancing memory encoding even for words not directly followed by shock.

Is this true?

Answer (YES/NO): NO